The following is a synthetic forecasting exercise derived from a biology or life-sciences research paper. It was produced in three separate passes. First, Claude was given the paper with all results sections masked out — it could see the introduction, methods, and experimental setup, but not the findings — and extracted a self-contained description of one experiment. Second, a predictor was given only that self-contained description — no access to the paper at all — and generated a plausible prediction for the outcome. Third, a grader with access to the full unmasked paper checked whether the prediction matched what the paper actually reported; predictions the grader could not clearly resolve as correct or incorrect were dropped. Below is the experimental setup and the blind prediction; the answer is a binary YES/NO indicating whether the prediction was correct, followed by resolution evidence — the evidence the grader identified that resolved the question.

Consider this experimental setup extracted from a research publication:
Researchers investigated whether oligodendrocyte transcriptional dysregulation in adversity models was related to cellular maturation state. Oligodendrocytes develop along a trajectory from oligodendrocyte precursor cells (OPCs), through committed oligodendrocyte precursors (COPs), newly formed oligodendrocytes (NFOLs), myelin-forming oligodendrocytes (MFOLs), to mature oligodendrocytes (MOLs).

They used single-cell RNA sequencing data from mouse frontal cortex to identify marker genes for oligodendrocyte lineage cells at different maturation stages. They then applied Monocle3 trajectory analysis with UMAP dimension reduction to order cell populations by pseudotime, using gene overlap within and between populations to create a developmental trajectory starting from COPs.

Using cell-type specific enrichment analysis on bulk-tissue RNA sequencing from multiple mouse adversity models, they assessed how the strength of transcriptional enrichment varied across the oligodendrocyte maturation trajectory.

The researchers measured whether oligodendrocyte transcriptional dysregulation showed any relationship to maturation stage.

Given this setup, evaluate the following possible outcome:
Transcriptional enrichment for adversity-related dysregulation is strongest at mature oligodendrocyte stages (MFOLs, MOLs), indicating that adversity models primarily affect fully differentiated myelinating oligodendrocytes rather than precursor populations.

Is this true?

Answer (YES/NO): YES